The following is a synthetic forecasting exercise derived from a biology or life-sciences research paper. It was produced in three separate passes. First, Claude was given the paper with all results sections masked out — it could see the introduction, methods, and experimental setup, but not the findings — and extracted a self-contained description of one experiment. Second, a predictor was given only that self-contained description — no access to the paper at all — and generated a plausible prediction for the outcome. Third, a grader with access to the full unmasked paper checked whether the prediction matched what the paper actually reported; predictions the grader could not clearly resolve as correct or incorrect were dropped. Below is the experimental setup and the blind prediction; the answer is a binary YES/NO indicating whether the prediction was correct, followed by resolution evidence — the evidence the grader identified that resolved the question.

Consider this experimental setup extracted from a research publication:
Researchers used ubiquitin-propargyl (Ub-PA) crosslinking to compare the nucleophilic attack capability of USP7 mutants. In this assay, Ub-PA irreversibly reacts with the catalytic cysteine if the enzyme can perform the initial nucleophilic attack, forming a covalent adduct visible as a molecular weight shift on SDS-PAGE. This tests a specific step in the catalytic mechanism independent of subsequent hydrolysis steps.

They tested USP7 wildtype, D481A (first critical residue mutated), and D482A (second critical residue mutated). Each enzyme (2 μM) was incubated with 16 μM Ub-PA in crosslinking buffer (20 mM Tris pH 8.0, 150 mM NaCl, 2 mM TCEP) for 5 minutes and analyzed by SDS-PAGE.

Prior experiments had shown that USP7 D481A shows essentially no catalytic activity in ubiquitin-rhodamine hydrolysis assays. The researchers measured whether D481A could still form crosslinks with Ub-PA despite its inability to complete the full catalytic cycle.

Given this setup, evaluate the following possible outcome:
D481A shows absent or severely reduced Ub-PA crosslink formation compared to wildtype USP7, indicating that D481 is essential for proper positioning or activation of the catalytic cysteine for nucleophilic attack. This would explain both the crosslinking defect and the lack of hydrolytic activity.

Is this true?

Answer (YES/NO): NO